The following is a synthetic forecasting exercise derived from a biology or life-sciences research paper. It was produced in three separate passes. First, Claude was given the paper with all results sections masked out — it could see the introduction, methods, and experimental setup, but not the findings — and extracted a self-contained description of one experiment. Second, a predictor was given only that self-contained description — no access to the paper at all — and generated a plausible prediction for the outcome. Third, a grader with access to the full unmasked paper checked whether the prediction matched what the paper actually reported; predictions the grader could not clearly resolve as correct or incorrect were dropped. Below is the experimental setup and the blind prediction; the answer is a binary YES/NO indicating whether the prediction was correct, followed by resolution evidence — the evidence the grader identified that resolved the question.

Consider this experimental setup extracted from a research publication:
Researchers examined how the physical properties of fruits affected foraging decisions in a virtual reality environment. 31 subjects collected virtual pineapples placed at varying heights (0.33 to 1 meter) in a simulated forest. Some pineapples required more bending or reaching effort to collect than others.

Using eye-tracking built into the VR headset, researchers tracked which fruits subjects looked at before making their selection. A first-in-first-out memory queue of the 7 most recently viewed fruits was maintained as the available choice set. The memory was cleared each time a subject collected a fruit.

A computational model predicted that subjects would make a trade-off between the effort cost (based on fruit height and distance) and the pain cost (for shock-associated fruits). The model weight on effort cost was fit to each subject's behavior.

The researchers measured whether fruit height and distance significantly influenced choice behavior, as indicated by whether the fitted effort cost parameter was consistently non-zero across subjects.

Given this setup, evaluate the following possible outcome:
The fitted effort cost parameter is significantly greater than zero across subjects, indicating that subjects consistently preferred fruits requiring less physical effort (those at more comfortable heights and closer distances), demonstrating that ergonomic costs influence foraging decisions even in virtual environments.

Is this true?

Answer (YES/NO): NO